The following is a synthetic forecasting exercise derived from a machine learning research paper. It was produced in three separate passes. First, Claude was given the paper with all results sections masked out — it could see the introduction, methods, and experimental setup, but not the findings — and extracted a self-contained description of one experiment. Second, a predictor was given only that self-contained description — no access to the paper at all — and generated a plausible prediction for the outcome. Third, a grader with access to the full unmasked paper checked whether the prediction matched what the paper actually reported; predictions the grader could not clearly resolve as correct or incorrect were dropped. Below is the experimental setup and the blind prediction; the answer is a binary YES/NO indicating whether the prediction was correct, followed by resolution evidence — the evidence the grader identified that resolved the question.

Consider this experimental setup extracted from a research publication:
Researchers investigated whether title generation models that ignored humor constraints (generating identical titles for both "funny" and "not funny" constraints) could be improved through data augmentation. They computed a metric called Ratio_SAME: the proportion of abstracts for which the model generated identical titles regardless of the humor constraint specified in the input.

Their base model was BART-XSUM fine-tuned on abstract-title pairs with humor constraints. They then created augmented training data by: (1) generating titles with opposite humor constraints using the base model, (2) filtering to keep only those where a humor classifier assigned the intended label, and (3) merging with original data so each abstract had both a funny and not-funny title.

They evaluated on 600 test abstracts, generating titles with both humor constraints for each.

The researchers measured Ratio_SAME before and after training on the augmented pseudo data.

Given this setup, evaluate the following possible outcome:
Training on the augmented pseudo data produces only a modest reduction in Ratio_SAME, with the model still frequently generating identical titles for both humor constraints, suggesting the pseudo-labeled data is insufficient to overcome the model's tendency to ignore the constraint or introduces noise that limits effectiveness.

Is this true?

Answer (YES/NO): NO